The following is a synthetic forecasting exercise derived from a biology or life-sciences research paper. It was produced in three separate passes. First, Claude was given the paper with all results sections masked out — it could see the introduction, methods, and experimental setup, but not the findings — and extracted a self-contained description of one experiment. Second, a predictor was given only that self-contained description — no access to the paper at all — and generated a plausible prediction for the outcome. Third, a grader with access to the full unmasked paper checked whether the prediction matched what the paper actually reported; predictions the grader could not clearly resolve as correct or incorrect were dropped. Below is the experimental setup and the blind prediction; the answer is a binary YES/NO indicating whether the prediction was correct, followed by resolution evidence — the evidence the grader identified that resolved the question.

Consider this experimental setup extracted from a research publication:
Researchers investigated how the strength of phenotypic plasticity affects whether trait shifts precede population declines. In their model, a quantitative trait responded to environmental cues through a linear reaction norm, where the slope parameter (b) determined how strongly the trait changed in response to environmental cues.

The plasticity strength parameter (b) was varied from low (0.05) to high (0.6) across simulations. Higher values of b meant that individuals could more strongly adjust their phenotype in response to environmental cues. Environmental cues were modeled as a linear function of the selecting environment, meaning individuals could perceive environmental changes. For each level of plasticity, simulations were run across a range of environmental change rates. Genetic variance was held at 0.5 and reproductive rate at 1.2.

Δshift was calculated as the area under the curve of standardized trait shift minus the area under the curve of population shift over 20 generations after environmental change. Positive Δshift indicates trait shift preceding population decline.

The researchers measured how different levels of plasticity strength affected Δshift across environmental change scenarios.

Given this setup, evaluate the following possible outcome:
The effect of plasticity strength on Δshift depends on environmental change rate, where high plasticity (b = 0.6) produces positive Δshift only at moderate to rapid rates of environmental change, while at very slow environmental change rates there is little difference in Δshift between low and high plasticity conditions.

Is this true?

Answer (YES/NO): NO